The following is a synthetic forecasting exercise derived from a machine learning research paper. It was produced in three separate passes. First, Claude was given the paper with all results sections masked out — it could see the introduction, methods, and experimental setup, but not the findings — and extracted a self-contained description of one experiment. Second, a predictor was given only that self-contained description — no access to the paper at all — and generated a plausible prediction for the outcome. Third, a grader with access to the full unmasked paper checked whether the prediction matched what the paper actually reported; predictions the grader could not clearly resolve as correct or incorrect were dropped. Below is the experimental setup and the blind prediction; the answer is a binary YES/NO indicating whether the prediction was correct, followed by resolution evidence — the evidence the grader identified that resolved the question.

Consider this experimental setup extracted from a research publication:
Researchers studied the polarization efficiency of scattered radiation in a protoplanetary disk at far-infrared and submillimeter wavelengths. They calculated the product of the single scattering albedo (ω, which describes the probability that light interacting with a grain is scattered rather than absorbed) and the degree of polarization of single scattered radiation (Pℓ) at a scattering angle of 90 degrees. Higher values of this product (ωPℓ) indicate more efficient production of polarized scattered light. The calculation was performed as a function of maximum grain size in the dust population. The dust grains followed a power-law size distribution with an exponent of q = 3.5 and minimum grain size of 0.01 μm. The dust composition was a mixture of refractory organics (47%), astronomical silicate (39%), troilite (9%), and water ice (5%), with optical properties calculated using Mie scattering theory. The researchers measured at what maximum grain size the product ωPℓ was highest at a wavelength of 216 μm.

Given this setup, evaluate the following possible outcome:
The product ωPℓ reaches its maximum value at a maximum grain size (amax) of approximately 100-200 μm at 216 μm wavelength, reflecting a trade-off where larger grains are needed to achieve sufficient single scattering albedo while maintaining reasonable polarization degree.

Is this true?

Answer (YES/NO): NO